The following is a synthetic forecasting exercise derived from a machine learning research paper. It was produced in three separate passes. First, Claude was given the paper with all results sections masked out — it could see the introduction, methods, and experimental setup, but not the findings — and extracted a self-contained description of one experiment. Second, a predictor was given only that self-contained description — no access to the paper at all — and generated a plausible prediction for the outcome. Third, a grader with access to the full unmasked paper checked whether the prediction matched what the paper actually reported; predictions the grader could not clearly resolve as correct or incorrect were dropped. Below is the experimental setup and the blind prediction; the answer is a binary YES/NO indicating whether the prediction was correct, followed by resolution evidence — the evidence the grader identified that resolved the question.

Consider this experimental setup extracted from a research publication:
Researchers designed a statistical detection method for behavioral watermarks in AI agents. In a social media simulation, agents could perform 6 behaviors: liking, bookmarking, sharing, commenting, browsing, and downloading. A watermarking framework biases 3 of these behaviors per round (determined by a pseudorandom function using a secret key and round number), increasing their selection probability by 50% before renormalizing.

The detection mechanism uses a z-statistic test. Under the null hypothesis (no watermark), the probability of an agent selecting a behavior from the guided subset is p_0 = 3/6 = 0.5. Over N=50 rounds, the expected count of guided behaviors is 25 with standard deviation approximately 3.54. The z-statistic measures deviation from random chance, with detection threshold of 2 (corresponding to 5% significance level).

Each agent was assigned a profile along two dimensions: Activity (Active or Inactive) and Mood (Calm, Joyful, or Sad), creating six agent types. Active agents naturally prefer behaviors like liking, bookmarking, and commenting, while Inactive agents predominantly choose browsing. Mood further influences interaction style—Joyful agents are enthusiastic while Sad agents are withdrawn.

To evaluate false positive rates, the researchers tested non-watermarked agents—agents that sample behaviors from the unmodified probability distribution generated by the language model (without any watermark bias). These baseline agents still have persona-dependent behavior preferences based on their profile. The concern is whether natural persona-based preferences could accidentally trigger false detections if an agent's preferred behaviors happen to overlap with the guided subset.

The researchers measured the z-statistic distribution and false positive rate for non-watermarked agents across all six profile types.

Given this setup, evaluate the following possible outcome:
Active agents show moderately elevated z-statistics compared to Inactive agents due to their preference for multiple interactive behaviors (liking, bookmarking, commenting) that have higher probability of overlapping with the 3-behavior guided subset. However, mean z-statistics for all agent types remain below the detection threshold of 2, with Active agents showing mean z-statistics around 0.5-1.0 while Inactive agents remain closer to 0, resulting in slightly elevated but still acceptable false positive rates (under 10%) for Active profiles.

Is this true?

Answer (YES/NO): NO